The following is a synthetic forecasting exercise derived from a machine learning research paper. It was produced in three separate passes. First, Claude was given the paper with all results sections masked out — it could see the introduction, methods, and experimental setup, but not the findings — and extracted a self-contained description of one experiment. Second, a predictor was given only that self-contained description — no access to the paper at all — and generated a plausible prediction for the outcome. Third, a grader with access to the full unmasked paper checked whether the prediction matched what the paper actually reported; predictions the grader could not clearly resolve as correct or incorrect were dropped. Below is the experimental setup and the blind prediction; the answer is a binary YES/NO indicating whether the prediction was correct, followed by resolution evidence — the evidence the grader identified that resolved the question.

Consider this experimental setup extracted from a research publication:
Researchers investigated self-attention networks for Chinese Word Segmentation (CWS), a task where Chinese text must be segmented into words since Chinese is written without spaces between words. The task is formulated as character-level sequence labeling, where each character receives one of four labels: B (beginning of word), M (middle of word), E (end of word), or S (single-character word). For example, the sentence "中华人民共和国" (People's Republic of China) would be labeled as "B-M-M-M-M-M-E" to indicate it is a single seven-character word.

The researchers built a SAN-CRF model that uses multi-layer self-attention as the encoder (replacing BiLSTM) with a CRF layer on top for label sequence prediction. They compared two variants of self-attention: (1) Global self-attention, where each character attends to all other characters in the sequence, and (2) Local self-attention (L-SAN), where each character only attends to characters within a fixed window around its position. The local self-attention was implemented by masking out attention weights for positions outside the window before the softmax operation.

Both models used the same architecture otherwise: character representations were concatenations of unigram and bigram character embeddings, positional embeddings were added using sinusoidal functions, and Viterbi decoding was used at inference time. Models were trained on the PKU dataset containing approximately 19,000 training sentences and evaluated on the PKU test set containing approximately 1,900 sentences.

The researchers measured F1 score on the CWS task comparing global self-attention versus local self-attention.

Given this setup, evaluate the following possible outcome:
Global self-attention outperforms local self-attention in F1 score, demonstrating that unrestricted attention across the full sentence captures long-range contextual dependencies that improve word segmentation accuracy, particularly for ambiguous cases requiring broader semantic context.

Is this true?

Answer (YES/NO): NO